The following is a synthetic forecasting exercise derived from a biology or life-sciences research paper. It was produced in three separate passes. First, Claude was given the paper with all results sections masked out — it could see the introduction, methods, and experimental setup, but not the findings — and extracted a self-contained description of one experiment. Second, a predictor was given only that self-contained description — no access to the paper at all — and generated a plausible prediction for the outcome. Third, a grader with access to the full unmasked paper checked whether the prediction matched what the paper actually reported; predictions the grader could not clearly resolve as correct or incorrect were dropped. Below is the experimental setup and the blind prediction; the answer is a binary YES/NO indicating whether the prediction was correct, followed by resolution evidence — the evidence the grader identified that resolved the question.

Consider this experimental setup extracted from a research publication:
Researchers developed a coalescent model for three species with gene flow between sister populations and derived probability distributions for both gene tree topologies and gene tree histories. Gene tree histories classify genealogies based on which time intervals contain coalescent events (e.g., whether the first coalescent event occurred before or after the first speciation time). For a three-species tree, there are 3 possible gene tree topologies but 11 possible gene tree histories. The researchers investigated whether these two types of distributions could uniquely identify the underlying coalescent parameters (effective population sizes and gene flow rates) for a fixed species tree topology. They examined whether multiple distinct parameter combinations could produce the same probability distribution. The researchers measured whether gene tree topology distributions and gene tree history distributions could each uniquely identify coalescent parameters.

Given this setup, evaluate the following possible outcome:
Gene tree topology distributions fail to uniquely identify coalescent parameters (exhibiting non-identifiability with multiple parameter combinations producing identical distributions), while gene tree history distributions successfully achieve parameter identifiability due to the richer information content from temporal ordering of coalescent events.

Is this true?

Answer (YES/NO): NO